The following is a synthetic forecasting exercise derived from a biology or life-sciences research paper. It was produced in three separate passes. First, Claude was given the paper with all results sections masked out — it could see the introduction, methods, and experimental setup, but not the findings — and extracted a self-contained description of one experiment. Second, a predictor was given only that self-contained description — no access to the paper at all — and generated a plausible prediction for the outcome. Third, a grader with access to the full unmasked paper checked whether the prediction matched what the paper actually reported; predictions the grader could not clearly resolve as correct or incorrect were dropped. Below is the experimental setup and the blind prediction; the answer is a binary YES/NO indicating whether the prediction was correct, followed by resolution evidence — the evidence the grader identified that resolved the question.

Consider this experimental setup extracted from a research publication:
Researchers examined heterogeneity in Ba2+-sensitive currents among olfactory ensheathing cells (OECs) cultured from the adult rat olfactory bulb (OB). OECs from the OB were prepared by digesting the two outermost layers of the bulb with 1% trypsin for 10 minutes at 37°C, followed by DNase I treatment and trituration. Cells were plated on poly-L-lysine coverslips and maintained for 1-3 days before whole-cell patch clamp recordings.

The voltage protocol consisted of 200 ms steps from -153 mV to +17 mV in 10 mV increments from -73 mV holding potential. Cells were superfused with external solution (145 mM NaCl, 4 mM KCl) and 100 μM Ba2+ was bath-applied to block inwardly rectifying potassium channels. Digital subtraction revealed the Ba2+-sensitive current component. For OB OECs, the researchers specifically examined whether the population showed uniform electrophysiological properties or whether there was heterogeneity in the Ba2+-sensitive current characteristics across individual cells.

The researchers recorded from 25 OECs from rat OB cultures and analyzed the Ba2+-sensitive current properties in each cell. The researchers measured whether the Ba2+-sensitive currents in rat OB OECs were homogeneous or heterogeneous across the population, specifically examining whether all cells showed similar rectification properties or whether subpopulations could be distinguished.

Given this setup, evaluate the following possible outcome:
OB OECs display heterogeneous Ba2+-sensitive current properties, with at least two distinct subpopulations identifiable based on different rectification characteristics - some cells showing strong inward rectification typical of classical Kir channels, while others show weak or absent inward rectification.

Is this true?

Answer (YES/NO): NO